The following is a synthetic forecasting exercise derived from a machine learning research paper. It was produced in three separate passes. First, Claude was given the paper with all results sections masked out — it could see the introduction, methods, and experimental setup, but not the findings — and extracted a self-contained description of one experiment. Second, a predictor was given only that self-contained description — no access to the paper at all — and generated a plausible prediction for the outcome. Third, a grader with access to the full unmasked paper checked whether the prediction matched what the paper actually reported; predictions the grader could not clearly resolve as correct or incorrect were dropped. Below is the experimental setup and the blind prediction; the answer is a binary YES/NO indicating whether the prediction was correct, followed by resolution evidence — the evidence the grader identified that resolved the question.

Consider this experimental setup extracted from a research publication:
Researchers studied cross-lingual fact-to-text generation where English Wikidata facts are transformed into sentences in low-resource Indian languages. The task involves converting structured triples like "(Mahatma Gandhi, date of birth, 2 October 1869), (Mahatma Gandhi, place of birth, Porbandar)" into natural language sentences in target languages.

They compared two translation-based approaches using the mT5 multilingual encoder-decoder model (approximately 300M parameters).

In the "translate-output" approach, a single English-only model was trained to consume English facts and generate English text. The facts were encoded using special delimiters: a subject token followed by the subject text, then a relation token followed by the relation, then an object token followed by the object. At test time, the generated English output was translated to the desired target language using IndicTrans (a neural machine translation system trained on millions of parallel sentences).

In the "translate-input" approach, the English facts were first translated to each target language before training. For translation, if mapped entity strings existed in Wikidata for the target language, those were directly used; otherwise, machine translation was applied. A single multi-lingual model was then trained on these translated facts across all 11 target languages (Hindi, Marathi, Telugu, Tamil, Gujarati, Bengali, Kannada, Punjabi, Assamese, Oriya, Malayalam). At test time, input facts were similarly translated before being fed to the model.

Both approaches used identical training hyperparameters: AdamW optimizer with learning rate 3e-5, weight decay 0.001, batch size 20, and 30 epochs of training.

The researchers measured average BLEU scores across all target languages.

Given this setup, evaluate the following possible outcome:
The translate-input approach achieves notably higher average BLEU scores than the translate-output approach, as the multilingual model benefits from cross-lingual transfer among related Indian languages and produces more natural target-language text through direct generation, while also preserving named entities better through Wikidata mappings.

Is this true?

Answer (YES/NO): YES